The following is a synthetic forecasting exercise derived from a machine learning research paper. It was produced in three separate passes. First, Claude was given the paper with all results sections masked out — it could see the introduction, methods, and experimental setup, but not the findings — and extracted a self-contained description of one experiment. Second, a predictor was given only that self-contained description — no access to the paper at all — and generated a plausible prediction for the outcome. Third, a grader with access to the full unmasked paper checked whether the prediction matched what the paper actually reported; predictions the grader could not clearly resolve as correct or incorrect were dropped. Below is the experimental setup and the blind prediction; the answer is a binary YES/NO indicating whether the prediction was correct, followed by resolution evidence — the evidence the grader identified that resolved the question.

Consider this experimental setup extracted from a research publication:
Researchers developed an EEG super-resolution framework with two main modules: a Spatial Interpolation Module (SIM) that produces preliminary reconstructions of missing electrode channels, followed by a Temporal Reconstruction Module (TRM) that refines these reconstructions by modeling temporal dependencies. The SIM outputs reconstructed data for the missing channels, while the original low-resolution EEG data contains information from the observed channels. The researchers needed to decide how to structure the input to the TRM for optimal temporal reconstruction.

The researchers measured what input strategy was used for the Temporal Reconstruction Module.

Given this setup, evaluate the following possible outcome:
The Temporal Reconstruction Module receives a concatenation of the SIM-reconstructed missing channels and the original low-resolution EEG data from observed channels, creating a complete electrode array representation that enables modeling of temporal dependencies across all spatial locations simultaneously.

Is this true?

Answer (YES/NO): YES